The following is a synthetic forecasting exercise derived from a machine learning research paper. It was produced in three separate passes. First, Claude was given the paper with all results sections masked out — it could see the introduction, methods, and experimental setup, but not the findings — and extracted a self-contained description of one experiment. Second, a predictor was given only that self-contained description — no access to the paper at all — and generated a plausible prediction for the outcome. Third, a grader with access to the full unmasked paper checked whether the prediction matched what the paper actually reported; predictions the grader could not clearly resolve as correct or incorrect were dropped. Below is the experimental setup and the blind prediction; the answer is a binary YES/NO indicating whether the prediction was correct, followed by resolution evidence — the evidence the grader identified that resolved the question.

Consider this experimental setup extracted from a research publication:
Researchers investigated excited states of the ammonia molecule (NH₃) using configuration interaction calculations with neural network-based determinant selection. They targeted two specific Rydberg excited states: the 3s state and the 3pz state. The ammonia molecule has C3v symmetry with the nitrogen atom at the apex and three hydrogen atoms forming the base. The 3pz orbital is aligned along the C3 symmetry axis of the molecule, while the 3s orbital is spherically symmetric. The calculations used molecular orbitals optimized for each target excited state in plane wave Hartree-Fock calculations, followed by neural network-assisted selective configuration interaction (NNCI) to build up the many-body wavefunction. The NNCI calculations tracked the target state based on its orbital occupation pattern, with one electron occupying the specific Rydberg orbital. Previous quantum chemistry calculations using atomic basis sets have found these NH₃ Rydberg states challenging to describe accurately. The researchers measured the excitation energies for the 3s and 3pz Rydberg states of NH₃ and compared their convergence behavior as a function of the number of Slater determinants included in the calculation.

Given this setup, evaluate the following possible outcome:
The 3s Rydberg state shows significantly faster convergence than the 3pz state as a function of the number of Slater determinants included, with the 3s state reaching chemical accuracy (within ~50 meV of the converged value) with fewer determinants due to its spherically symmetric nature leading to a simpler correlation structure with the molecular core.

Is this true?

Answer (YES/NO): NO